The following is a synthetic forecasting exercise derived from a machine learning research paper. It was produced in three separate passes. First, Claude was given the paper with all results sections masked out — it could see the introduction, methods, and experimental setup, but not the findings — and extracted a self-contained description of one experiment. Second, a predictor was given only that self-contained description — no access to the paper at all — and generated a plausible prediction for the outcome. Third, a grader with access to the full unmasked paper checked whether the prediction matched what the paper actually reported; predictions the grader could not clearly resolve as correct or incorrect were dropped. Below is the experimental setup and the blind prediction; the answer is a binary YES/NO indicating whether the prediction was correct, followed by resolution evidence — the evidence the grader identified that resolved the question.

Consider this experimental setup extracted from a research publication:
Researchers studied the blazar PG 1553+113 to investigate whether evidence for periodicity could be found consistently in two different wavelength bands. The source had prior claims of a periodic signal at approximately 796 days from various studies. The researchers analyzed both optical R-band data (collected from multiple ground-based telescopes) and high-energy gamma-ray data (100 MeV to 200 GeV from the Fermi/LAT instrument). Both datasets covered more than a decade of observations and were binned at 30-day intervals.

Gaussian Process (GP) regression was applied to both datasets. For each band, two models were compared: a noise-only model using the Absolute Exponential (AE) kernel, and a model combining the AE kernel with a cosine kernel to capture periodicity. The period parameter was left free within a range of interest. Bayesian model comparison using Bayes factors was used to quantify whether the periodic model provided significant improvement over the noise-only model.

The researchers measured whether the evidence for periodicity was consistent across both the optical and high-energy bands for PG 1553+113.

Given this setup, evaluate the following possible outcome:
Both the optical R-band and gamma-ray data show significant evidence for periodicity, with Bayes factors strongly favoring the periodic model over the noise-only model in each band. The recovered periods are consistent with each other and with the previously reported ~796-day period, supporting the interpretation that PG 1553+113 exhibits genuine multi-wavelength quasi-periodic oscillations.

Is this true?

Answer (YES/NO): YES